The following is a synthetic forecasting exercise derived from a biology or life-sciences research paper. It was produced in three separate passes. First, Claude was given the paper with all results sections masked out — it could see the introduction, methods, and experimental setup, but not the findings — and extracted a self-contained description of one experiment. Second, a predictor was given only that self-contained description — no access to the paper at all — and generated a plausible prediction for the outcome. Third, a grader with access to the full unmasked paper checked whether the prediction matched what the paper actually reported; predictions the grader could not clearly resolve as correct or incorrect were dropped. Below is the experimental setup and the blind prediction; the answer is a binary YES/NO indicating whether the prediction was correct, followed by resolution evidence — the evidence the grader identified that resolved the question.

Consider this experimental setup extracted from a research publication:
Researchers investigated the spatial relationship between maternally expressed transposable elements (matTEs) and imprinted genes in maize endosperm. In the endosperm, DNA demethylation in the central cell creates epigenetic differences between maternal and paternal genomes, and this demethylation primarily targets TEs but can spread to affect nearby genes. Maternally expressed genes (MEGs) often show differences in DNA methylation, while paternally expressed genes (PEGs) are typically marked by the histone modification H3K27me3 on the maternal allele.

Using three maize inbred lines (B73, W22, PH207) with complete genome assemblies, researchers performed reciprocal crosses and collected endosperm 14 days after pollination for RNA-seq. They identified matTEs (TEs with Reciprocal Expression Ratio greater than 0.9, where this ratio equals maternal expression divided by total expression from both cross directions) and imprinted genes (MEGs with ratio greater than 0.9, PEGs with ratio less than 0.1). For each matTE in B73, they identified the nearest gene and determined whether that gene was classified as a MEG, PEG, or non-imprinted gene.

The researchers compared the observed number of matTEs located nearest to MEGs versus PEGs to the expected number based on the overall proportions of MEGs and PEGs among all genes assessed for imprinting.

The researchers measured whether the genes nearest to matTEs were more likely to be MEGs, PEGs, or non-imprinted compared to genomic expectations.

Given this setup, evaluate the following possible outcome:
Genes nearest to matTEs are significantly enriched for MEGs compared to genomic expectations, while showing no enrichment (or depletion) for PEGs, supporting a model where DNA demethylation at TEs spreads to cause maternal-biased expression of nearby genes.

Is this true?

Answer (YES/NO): YES